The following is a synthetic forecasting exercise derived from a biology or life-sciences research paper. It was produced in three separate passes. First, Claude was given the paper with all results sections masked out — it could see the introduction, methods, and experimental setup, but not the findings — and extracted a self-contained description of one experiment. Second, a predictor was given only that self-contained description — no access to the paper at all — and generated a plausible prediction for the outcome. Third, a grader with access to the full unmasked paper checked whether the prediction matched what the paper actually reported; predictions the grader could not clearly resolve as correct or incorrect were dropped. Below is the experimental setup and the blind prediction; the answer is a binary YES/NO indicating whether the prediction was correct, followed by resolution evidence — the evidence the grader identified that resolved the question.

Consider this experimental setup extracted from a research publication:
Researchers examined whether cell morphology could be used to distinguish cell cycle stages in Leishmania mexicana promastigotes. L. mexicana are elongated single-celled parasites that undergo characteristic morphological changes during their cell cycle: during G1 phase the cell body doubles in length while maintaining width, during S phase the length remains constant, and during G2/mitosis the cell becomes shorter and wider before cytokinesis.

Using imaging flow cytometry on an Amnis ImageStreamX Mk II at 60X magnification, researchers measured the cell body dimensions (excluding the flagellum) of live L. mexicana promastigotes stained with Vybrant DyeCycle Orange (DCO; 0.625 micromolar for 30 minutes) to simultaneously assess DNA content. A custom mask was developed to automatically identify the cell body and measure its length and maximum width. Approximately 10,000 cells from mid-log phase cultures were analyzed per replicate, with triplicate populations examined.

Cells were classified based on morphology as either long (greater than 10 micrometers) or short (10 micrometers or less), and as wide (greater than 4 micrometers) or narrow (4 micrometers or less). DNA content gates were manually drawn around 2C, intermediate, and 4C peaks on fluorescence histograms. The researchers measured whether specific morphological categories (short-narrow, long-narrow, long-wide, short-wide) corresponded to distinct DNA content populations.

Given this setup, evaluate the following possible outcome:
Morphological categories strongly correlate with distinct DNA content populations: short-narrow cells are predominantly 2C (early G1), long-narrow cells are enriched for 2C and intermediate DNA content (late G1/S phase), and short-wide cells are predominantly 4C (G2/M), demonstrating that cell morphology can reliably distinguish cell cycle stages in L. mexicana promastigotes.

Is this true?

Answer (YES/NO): NO